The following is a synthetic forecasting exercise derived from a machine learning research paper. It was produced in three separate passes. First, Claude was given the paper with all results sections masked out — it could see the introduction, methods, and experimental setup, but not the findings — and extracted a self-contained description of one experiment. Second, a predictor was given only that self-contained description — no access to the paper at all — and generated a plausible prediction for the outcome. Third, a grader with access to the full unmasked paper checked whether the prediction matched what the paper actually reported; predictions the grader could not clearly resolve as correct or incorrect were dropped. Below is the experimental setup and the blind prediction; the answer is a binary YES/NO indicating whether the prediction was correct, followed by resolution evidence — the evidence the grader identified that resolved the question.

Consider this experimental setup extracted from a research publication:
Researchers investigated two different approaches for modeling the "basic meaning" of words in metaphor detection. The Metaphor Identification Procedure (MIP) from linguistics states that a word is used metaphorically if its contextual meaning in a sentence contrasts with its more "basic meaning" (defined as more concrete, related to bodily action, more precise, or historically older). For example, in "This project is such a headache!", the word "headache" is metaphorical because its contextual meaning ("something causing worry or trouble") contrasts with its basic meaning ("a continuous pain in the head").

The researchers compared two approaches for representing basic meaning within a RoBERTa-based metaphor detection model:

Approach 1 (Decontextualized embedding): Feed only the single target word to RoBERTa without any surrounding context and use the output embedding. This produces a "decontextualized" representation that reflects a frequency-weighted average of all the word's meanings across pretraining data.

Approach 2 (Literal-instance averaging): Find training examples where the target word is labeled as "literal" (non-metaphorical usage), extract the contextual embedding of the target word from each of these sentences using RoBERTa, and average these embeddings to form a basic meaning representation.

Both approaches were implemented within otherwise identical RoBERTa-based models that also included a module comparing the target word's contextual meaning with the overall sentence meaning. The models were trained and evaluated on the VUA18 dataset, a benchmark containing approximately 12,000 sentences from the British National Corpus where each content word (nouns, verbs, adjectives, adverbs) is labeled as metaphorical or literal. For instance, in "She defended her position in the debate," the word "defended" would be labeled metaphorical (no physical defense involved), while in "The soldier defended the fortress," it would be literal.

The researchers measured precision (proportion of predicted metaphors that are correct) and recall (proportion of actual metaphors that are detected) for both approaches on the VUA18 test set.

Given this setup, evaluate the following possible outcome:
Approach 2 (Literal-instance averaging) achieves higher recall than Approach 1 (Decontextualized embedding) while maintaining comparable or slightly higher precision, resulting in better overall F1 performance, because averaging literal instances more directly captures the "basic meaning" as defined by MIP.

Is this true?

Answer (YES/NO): NO